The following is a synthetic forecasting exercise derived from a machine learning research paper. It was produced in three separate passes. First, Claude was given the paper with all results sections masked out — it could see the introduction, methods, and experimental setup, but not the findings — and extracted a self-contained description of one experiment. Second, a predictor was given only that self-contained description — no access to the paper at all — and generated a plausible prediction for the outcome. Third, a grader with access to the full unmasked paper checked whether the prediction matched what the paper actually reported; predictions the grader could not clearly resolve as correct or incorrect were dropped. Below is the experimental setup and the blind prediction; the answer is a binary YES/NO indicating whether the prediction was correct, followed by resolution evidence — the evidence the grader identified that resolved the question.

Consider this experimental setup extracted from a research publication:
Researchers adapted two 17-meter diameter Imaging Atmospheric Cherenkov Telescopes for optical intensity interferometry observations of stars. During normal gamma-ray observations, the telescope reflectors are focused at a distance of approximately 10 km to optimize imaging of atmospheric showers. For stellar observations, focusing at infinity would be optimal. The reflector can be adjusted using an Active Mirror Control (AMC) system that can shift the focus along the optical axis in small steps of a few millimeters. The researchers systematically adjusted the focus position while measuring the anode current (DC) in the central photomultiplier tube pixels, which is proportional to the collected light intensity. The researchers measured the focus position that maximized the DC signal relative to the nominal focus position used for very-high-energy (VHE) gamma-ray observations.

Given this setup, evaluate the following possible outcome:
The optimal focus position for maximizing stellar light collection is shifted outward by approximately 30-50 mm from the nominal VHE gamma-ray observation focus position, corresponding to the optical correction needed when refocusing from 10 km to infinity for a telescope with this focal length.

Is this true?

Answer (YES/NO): YES